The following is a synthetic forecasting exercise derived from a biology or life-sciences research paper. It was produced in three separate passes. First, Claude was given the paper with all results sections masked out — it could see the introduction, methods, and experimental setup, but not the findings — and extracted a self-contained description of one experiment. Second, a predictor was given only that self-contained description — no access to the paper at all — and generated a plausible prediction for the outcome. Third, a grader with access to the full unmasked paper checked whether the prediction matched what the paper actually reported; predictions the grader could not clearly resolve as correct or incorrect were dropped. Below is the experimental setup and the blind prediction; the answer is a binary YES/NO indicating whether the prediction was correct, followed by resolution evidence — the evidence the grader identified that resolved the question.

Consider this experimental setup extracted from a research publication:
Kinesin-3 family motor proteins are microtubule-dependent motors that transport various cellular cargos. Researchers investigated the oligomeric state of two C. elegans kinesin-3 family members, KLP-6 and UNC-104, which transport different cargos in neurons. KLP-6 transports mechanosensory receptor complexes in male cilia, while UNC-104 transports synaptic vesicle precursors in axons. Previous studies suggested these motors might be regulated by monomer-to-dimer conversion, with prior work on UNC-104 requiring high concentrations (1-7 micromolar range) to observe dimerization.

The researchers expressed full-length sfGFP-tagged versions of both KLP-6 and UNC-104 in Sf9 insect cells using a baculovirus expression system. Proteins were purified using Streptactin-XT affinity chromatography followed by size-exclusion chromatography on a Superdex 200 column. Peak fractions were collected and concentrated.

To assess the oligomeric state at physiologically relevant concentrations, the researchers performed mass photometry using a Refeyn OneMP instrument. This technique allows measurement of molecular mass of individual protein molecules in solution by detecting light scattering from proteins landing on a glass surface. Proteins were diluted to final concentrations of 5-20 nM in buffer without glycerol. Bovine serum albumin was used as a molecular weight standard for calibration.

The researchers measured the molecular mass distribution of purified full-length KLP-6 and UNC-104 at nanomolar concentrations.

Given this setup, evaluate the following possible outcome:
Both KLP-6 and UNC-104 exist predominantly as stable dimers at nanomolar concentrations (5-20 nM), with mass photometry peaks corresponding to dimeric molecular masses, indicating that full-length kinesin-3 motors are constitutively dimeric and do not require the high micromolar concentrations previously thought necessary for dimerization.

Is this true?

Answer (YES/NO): NO